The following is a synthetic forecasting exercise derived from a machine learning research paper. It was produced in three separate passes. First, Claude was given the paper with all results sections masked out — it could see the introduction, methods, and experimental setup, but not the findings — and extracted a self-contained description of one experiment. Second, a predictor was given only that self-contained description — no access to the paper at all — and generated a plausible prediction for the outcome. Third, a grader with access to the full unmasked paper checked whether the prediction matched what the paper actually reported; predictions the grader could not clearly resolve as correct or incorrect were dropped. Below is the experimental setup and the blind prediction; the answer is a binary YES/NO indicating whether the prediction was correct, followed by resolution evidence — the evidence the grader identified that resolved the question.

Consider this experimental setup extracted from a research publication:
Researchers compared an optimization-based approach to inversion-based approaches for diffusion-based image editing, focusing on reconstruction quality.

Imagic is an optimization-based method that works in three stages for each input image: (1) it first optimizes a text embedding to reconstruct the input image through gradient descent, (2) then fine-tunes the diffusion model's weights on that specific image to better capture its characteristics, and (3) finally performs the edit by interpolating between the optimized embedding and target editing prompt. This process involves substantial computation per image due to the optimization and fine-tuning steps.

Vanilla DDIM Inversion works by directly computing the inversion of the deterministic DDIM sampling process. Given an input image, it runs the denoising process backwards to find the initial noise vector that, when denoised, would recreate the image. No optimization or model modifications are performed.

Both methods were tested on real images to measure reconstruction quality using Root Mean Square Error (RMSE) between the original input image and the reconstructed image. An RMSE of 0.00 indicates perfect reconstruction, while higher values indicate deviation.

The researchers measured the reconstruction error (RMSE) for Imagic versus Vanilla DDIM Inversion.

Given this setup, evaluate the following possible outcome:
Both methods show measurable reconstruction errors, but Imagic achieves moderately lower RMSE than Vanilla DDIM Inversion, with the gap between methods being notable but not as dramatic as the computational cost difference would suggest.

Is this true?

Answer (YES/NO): NO